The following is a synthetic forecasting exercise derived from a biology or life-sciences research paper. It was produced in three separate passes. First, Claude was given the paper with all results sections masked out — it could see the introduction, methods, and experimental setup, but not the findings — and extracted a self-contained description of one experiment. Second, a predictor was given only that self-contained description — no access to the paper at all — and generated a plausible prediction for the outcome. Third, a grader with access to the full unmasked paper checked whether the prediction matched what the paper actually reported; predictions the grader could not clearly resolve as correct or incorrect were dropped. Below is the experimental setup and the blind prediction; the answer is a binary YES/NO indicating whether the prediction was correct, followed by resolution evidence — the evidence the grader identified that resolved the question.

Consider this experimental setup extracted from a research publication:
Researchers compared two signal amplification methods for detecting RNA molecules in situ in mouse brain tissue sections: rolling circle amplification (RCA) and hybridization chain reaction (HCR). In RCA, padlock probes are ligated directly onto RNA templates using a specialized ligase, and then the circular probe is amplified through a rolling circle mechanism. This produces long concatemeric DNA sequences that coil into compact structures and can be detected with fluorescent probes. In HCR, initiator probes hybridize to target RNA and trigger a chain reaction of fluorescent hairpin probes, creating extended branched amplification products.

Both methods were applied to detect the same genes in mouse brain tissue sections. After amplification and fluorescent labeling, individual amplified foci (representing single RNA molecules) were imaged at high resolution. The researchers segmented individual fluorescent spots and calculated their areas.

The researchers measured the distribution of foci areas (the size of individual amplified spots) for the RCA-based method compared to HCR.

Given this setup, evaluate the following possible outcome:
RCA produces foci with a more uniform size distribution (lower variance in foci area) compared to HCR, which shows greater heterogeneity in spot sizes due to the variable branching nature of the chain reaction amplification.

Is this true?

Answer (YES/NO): NO